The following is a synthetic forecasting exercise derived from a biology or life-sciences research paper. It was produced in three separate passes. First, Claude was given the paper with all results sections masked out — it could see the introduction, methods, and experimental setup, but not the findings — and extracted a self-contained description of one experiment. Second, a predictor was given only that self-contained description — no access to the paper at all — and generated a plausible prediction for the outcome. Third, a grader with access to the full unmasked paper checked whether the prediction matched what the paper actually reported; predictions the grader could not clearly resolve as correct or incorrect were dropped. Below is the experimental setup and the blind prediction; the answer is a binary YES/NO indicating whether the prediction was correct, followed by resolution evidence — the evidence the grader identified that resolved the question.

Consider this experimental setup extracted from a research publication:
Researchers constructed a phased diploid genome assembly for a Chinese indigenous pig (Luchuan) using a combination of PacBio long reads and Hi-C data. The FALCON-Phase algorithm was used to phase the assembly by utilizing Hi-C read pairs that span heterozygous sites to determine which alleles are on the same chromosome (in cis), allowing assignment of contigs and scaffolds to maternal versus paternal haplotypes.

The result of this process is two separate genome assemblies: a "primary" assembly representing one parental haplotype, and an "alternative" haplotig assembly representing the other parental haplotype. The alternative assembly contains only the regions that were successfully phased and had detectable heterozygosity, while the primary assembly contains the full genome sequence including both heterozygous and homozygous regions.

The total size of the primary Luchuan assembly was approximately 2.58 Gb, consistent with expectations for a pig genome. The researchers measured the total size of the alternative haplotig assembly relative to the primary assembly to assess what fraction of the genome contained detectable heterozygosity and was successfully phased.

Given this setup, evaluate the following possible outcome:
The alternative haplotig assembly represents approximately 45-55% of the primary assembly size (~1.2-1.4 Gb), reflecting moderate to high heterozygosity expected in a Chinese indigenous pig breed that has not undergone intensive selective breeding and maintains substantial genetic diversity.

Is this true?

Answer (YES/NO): NO